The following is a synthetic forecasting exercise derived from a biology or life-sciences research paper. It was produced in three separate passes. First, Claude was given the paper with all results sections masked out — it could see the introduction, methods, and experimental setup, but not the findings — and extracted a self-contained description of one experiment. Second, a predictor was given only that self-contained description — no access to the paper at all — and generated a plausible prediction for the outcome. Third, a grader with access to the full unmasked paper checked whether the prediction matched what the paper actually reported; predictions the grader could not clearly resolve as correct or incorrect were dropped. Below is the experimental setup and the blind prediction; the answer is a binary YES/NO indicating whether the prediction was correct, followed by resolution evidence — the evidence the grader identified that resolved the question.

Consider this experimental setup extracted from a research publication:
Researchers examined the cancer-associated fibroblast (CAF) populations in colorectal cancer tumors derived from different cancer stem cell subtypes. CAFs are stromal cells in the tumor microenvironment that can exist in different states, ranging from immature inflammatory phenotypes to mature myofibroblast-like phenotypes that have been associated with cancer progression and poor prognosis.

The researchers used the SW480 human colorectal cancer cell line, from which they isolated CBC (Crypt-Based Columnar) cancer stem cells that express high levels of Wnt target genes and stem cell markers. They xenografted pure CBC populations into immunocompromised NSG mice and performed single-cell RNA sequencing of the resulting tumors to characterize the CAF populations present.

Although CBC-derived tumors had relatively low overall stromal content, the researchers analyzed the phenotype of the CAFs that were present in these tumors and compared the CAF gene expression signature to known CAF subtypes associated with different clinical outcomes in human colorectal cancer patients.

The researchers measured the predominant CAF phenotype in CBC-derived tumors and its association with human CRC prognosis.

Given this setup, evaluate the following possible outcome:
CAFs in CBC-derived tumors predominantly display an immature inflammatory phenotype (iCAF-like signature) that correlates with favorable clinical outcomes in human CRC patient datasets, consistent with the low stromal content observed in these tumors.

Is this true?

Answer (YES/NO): NO